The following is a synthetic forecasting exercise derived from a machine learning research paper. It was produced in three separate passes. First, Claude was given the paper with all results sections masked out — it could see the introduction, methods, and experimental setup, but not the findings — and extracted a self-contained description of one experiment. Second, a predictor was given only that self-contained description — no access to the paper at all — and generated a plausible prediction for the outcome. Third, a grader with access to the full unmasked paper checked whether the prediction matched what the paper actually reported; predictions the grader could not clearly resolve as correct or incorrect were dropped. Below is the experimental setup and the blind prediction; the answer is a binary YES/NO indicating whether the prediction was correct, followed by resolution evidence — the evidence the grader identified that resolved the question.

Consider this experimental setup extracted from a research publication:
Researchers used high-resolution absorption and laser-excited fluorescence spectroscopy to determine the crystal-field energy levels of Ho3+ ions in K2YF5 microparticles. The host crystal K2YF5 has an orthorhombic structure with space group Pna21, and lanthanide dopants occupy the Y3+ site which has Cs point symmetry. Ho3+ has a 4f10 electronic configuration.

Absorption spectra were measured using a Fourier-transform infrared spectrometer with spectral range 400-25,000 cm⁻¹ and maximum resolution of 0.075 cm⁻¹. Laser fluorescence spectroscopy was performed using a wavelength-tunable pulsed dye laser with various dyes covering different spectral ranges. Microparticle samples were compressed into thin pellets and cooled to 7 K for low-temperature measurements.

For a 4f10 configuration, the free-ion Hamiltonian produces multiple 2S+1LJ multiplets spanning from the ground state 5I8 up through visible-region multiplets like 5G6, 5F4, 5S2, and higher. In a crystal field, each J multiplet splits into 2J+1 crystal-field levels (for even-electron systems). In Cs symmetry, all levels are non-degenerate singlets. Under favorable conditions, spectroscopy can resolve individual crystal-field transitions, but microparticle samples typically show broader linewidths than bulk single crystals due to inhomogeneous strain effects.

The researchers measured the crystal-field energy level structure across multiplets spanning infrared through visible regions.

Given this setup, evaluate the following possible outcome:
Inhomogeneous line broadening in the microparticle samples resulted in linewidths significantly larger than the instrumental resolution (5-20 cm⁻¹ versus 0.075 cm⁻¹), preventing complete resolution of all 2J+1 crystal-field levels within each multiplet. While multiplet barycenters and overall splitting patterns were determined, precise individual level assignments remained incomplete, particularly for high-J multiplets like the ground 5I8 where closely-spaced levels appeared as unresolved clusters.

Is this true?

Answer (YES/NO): NO